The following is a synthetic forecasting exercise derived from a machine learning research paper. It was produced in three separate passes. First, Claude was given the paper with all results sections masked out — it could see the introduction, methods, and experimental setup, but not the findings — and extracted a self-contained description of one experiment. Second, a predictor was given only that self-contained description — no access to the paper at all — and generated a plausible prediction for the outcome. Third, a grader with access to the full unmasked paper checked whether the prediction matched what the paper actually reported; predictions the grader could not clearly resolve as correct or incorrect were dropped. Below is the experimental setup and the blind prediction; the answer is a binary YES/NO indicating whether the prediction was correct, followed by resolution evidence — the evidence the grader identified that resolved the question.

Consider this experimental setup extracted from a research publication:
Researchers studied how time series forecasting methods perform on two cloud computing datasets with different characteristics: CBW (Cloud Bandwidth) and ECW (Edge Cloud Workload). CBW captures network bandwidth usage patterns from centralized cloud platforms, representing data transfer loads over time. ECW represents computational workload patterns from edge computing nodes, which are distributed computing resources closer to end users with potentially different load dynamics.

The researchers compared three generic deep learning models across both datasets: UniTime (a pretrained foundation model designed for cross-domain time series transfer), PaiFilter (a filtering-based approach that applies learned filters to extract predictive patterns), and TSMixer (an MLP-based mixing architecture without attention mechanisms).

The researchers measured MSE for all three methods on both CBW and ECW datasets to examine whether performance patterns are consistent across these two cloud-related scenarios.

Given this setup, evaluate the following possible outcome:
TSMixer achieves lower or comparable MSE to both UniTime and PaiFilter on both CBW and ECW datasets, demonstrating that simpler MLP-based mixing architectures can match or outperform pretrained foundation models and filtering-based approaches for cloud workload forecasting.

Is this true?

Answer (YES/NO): NO